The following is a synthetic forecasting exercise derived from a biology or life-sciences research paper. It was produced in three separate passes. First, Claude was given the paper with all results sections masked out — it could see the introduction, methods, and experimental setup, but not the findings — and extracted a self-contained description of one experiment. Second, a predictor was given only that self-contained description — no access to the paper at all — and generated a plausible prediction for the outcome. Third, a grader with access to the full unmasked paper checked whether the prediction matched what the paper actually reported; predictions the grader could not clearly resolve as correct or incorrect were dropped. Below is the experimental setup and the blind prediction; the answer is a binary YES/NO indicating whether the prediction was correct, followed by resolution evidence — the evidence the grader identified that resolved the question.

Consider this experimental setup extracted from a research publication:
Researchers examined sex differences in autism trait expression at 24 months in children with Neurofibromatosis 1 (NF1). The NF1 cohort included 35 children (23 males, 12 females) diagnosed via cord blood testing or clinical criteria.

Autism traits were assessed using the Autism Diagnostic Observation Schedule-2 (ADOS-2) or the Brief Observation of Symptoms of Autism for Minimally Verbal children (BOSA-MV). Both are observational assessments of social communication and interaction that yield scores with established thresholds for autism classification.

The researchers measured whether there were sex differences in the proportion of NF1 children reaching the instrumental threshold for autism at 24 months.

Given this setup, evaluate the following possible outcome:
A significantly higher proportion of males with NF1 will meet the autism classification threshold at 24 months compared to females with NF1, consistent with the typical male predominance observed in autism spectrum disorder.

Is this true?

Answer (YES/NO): YES